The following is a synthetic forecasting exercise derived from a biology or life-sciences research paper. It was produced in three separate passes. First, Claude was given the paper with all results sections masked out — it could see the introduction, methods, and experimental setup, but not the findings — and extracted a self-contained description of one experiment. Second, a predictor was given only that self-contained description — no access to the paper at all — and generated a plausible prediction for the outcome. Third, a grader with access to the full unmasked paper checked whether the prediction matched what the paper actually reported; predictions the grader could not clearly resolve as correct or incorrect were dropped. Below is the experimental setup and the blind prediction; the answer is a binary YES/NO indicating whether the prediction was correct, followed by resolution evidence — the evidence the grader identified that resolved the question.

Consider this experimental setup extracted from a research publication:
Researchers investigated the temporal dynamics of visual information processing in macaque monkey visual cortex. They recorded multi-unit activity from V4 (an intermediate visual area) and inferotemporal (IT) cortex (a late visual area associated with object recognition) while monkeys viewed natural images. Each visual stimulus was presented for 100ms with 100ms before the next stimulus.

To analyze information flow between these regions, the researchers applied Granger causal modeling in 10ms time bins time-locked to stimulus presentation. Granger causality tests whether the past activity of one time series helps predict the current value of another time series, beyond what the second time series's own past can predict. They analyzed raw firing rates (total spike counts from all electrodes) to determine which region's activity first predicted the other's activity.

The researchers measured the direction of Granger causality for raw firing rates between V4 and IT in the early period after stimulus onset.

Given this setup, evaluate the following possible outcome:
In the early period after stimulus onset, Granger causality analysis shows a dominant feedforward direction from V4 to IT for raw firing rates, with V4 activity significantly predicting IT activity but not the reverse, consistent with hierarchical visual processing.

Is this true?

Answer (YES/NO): YES